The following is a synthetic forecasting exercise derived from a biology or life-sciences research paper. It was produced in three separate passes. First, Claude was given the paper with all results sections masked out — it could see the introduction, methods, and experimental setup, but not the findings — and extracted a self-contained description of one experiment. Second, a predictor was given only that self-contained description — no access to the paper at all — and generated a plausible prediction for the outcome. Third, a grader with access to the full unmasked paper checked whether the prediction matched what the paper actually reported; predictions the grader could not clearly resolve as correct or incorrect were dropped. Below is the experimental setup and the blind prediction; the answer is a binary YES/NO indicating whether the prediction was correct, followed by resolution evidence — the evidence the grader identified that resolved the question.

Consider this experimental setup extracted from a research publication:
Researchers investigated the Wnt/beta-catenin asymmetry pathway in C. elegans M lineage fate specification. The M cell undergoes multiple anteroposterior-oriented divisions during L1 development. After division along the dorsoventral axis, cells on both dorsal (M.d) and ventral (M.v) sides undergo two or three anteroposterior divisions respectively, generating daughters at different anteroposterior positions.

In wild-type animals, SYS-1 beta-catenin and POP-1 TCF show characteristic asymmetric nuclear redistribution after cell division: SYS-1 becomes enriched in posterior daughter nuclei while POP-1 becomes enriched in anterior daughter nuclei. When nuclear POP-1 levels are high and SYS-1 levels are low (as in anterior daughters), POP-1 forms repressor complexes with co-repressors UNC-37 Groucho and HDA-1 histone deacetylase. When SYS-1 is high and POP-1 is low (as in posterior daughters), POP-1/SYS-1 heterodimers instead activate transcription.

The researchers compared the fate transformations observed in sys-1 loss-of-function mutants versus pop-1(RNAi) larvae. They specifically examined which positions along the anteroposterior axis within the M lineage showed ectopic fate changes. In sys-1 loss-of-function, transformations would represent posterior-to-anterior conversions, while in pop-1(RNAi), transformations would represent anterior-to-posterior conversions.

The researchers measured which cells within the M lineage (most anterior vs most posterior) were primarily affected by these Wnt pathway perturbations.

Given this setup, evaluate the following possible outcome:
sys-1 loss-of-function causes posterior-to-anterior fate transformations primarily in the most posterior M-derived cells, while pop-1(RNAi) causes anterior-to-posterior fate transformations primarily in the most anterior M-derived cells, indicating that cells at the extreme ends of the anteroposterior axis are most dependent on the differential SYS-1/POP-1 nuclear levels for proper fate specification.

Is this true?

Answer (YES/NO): NO